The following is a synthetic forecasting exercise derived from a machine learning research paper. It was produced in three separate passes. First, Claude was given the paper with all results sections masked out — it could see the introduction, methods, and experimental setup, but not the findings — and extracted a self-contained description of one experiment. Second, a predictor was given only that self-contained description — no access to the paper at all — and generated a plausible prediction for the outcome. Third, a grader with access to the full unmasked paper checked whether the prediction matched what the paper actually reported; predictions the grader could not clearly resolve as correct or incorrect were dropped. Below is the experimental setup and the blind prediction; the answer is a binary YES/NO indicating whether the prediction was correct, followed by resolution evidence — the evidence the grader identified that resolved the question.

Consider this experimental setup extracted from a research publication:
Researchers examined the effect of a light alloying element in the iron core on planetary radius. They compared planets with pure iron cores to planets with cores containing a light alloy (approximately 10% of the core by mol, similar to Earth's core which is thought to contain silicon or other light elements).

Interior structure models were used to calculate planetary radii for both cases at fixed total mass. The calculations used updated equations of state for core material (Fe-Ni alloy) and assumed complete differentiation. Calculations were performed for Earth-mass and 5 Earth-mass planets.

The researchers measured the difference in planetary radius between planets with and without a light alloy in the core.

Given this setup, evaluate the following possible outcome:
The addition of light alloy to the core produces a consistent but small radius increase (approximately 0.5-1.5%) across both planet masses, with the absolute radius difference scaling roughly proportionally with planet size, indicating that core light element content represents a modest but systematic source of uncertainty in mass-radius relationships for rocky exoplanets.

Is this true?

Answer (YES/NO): YES